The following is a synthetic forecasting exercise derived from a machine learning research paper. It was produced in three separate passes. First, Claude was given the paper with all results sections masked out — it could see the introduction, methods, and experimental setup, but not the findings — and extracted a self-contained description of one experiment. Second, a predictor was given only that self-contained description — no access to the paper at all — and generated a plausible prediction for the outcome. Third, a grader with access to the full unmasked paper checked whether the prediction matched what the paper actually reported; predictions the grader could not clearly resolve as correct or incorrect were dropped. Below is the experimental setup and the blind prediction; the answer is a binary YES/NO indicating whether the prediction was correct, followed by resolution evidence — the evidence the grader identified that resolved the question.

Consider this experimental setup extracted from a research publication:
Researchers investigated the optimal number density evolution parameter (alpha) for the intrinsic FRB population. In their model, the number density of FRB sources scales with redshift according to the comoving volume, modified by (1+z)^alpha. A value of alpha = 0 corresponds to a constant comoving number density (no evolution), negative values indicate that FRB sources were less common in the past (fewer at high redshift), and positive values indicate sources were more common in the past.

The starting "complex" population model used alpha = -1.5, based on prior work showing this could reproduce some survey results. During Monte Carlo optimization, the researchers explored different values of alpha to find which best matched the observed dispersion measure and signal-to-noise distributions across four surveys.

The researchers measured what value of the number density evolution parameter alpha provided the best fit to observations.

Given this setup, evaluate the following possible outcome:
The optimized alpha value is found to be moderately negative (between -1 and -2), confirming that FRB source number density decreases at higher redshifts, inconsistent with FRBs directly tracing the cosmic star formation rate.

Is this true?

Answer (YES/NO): NO